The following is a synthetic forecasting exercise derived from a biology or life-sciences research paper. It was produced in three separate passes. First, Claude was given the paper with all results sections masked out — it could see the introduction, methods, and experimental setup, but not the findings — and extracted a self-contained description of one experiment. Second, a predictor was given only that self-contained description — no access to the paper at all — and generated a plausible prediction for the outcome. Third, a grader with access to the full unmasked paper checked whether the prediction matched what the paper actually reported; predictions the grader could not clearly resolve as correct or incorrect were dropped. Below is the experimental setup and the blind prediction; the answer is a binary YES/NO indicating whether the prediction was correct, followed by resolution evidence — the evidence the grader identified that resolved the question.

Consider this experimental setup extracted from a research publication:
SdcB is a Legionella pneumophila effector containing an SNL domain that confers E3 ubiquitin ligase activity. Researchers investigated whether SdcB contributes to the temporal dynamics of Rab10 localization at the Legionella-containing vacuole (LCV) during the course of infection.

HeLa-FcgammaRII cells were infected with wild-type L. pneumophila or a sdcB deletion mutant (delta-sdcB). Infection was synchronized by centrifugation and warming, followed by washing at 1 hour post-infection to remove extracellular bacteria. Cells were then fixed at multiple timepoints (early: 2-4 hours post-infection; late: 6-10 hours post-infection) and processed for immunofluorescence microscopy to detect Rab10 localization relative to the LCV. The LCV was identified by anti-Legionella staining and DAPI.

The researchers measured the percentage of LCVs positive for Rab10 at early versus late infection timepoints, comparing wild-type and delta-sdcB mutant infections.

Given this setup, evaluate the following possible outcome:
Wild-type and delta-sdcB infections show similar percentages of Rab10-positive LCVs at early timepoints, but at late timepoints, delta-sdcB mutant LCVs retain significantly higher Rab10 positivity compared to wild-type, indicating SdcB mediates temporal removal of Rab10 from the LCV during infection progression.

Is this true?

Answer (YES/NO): NO